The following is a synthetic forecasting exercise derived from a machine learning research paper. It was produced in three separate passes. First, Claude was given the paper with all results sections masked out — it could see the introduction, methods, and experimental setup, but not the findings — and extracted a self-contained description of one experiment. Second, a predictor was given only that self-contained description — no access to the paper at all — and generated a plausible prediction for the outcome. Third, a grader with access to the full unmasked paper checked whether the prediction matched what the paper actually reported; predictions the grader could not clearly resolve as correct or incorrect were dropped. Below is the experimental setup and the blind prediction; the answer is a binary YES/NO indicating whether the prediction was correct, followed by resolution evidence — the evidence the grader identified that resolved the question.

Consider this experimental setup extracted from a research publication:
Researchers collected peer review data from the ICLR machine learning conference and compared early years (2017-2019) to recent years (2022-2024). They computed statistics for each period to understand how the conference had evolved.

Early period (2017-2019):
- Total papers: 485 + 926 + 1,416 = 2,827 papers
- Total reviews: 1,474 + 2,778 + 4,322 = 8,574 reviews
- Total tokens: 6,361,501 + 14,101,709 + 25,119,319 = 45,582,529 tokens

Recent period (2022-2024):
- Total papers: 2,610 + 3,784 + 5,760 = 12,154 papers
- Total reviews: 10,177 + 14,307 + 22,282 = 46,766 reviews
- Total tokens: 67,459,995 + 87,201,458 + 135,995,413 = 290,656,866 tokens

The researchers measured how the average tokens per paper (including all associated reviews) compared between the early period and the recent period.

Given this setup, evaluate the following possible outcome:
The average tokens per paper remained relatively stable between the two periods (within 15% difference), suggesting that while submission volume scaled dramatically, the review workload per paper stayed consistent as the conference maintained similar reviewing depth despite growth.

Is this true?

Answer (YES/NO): NO